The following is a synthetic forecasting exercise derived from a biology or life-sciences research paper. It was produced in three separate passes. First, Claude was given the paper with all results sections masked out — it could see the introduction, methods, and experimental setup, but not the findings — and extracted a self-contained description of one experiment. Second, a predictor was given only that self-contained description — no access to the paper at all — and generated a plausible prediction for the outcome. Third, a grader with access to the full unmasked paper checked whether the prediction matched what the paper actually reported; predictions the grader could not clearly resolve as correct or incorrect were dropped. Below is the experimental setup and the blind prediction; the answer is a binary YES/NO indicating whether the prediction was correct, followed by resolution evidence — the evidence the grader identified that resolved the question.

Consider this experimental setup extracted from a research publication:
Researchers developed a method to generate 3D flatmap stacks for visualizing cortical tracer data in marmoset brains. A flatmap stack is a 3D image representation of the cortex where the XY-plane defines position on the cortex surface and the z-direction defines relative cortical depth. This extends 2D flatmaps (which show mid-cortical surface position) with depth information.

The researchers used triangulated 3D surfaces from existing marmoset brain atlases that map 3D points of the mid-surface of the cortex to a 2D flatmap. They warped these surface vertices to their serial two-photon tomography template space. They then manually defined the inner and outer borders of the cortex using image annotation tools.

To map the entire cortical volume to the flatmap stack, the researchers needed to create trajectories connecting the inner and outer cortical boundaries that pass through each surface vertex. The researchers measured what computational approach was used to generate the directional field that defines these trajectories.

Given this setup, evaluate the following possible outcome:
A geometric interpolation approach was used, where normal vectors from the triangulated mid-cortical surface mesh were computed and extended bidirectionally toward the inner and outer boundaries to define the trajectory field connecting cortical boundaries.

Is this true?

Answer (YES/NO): NO